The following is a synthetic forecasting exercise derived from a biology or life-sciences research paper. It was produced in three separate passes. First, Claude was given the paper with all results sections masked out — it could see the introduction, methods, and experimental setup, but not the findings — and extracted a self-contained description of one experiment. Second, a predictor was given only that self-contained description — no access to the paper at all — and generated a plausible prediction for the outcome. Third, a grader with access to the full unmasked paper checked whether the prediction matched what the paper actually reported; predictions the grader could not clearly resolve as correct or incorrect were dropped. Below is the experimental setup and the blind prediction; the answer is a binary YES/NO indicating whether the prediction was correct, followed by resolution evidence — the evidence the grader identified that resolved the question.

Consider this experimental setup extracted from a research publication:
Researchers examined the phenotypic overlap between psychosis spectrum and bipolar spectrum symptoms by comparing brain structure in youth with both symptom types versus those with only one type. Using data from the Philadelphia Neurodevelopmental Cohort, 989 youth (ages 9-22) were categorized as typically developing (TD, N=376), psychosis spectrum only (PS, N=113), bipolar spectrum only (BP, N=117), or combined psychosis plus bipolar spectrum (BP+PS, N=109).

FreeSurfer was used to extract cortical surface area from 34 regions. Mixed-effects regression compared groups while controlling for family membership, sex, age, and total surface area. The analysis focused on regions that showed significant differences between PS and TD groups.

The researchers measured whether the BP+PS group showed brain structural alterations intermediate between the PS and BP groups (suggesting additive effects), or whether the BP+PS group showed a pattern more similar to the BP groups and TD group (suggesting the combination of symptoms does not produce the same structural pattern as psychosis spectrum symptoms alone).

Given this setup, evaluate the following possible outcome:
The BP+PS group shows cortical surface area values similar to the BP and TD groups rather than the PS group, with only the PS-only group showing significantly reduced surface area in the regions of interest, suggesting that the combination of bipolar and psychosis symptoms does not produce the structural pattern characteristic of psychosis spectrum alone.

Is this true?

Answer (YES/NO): YES